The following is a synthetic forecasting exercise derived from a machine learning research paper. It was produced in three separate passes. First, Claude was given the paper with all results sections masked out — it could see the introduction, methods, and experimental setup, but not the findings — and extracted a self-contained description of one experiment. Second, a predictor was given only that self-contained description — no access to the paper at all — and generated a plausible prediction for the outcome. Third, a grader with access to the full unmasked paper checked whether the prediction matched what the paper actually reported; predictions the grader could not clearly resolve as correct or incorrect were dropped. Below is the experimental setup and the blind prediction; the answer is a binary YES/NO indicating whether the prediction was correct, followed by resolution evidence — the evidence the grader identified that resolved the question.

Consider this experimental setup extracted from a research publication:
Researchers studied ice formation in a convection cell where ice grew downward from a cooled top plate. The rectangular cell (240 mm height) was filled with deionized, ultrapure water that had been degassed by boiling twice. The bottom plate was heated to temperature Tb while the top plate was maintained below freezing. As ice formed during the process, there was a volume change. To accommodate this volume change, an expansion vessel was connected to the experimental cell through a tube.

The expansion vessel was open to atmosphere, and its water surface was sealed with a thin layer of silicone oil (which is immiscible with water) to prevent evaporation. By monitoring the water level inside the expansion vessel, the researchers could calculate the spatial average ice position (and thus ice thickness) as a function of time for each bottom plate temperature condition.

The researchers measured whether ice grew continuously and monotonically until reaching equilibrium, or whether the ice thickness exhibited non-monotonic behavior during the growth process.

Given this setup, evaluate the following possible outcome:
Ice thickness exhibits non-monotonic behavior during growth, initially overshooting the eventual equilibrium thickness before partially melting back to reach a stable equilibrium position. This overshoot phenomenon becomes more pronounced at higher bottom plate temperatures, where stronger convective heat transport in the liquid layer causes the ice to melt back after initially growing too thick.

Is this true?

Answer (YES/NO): NO